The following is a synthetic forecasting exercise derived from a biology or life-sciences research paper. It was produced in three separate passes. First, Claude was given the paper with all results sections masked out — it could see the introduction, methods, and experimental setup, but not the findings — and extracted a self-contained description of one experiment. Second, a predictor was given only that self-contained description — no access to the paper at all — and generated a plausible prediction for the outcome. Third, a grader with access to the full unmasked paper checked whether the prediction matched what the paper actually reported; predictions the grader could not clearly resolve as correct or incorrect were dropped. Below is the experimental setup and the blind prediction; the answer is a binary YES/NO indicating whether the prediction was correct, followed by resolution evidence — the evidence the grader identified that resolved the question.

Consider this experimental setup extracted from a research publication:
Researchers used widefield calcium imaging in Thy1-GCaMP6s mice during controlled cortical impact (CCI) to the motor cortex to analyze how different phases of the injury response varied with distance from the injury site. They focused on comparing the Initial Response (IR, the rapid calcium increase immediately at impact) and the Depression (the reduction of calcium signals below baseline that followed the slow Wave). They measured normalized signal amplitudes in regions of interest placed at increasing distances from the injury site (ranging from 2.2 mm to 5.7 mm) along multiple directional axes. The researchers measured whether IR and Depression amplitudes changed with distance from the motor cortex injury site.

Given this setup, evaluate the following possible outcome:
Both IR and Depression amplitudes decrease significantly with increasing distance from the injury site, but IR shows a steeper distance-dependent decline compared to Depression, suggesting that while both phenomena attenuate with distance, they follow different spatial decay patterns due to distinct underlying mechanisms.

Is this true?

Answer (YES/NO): YES